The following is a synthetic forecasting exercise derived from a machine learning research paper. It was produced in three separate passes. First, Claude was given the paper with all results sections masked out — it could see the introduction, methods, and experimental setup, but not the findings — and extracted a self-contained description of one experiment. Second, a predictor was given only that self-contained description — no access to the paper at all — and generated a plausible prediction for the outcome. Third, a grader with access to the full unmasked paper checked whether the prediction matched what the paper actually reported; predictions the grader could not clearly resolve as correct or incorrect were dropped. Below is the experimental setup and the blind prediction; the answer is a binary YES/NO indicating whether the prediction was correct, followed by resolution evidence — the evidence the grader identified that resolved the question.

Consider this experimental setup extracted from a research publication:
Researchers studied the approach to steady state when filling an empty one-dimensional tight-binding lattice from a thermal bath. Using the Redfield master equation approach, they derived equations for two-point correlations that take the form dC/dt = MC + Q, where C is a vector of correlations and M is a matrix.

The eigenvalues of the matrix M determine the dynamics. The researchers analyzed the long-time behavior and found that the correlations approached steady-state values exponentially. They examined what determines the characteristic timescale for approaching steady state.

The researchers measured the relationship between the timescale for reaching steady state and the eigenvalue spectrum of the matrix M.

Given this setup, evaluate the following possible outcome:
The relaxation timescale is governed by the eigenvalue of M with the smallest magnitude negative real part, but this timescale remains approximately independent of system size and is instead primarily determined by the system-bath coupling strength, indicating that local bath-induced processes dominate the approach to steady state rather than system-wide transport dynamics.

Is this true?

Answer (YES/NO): NO